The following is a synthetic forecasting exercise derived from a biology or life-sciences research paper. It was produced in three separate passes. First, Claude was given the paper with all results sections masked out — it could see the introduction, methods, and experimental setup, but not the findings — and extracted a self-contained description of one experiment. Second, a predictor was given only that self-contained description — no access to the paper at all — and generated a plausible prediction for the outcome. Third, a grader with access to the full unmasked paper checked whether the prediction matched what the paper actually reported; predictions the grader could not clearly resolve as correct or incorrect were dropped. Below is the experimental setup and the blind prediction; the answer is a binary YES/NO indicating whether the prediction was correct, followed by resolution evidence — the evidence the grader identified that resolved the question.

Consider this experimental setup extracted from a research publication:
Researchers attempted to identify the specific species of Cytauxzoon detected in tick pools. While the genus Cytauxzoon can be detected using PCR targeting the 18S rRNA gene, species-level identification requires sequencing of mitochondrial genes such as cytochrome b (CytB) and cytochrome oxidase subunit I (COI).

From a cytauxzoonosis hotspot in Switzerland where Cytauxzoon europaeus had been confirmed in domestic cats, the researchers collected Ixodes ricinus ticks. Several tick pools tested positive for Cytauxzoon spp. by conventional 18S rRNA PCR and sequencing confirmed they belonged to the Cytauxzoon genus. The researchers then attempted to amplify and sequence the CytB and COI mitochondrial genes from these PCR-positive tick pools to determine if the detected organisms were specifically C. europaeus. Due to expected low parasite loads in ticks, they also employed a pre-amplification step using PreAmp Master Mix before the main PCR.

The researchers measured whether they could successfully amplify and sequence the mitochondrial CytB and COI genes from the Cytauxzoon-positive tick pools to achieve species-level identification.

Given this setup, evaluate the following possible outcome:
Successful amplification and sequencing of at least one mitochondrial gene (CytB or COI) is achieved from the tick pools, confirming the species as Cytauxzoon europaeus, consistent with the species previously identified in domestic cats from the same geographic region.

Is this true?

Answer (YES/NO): NO